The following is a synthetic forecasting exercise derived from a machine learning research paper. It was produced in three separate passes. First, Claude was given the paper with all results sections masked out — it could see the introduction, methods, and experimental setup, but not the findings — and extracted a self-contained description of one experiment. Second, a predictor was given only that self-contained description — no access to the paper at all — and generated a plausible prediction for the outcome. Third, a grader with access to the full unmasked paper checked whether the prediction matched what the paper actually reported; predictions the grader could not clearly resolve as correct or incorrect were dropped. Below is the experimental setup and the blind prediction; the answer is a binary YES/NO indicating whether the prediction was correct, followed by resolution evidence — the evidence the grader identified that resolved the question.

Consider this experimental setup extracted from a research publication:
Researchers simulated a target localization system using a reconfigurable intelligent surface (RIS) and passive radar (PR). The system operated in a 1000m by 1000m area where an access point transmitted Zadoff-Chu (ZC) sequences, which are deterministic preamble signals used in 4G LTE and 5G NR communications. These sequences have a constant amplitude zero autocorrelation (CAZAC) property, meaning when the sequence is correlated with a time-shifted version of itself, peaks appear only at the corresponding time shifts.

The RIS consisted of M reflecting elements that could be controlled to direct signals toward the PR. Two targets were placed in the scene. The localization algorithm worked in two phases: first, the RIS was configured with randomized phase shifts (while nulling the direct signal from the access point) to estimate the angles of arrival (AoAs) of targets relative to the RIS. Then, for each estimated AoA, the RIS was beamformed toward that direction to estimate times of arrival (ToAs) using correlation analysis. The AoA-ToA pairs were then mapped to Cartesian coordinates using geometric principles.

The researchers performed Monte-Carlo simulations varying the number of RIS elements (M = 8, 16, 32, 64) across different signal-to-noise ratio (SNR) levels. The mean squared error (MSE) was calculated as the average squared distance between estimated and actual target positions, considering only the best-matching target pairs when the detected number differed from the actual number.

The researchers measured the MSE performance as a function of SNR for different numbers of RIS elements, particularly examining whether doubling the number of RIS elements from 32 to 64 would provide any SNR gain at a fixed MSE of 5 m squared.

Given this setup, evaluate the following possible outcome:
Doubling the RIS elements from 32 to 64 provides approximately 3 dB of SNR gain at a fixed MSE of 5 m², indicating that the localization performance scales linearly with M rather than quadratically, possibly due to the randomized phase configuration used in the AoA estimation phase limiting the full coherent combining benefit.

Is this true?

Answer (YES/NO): NO